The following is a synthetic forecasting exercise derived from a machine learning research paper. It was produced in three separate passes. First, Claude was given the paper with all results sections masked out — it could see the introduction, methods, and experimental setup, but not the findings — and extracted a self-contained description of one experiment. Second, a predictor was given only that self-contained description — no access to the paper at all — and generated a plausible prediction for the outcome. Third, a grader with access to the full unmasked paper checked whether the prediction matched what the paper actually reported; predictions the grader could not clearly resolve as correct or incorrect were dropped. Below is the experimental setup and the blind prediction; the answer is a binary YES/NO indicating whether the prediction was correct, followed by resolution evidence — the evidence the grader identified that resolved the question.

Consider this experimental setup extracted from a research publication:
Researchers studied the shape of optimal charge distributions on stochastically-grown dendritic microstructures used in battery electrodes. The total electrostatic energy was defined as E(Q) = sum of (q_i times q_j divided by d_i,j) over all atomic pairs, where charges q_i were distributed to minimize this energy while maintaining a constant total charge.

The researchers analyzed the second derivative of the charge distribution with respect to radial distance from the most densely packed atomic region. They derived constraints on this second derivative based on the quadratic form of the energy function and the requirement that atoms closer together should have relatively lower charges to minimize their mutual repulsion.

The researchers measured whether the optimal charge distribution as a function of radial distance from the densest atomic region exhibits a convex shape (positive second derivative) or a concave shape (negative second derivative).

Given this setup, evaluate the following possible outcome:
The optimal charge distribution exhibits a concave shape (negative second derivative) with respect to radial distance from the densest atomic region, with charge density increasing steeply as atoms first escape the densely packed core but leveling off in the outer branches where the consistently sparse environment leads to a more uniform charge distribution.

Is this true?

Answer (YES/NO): NO